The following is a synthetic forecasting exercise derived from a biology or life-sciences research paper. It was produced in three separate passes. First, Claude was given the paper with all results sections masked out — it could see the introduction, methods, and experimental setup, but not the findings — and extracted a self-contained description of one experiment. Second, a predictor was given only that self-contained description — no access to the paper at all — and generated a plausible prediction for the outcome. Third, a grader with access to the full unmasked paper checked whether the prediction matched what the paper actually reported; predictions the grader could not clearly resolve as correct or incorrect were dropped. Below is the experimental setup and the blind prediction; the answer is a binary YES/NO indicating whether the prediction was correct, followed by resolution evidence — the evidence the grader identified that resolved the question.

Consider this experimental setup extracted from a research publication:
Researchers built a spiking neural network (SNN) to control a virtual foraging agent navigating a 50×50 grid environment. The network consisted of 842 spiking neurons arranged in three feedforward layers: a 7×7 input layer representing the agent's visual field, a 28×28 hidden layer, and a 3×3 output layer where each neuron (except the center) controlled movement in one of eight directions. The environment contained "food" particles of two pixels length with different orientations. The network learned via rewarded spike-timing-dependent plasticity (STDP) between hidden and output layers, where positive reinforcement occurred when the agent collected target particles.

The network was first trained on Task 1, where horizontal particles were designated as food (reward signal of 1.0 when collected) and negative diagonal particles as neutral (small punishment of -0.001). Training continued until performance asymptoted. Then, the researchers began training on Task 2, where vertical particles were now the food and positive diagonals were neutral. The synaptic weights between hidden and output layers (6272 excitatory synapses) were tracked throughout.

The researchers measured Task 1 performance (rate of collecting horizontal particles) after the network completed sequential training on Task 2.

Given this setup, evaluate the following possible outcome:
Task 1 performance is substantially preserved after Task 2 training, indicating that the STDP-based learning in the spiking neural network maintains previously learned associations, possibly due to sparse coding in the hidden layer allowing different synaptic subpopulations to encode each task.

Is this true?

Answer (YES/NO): NO